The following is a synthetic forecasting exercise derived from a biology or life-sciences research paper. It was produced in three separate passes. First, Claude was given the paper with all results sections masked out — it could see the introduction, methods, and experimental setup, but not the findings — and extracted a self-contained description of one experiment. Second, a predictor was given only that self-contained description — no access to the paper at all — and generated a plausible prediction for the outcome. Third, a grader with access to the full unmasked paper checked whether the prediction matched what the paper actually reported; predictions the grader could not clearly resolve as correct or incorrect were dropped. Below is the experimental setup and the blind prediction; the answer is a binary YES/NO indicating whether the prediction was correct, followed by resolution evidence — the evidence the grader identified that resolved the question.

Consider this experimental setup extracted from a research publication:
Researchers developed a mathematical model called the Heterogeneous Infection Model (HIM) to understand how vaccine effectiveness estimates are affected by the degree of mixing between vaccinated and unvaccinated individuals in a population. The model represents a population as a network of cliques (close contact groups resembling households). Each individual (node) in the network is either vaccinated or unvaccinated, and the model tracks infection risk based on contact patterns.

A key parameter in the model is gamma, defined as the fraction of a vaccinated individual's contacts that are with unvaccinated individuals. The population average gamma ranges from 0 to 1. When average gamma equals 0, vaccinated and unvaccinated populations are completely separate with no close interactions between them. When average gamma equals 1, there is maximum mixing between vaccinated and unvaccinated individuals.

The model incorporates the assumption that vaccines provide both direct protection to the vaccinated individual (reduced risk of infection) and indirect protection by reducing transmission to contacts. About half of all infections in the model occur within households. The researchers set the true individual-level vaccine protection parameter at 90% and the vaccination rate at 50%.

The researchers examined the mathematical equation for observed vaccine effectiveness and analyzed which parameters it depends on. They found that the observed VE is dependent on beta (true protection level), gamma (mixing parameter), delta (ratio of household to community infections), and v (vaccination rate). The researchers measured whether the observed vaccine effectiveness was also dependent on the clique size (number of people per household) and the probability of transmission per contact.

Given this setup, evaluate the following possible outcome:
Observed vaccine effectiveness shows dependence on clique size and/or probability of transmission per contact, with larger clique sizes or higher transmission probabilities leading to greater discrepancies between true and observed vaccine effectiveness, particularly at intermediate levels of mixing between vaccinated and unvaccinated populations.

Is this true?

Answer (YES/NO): NO